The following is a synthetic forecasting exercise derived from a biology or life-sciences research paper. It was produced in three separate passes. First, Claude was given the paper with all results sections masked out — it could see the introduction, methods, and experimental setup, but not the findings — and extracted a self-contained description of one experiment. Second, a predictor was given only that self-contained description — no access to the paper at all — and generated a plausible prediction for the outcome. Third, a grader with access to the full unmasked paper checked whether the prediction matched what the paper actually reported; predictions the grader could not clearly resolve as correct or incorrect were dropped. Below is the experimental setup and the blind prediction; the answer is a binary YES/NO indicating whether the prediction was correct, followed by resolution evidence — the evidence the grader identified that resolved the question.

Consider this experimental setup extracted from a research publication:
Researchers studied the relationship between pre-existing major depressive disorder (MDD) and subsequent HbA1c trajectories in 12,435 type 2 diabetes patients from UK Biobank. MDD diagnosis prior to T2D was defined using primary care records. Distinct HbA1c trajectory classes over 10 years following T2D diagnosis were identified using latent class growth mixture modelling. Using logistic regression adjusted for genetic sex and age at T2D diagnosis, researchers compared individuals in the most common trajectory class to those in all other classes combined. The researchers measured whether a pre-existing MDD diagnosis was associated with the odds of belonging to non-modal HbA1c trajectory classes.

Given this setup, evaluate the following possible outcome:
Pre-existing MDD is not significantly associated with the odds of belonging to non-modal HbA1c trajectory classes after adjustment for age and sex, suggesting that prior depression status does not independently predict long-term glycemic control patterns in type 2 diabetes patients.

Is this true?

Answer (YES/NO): YES